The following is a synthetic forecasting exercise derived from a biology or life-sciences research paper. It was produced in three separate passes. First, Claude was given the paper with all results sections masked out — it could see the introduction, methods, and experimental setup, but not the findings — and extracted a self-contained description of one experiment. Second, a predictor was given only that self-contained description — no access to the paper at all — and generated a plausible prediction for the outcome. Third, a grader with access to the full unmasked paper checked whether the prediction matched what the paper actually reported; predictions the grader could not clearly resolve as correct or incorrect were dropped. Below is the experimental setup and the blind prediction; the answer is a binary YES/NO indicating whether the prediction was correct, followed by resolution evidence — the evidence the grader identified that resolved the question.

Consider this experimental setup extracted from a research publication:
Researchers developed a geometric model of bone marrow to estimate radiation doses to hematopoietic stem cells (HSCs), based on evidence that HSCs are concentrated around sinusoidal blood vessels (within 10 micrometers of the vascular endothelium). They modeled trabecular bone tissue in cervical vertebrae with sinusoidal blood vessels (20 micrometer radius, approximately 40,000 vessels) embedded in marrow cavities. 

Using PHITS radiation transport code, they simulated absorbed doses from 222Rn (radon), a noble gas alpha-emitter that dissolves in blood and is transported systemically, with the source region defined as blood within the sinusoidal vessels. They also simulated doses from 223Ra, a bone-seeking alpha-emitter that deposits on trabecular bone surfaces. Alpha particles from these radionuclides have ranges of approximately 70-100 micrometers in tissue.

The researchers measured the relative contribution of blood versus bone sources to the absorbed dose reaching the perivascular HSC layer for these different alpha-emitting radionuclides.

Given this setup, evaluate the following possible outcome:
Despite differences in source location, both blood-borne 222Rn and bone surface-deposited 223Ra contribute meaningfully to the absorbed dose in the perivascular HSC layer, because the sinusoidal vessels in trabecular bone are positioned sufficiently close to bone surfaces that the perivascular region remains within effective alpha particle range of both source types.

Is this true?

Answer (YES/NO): NO